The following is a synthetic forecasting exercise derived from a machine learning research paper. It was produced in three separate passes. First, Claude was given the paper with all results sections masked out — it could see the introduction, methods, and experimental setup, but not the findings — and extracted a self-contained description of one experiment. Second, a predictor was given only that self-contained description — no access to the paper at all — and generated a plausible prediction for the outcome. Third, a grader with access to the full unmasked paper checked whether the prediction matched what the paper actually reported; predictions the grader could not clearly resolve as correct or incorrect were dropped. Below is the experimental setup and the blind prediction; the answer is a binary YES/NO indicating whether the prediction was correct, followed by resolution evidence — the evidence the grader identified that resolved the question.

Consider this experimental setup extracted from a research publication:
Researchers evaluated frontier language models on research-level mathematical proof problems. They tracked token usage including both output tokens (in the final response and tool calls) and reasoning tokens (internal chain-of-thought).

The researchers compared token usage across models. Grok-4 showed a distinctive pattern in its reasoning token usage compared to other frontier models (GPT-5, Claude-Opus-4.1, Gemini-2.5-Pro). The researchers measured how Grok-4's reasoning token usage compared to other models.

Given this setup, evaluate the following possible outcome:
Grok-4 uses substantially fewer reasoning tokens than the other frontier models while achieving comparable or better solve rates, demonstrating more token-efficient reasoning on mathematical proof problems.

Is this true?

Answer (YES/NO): NO